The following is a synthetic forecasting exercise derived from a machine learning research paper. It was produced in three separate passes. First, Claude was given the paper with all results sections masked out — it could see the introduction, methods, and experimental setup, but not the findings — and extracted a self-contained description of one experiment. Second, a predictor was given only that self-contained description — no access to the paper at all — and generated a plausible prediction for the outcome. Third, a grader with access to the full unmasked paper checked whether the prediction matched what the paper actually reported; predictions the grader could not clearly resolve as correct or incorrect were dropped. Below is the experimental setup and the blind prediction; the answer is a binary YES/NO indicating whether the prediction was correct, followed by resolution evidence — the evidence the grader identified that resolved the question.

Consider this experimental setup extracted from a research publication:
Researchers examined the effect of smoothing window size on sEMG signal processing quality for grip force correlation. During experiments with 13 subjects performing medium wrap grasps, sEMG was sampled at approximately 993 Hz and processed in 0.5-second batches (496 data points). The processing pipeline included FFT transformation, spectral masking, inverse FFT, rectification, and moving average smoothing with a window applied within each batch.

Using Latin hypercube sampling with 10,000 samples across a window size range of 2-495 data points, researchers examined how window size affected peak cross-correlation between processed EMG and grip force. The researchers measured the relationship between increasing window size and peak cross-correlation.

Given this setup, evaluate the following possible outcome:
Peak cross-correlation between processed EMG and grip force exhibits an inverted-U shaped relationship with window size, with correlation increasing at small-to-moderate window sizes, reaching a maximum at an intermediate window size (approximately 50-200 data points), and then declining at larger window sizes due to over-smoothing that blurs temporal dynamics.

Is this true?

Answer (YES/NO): NO